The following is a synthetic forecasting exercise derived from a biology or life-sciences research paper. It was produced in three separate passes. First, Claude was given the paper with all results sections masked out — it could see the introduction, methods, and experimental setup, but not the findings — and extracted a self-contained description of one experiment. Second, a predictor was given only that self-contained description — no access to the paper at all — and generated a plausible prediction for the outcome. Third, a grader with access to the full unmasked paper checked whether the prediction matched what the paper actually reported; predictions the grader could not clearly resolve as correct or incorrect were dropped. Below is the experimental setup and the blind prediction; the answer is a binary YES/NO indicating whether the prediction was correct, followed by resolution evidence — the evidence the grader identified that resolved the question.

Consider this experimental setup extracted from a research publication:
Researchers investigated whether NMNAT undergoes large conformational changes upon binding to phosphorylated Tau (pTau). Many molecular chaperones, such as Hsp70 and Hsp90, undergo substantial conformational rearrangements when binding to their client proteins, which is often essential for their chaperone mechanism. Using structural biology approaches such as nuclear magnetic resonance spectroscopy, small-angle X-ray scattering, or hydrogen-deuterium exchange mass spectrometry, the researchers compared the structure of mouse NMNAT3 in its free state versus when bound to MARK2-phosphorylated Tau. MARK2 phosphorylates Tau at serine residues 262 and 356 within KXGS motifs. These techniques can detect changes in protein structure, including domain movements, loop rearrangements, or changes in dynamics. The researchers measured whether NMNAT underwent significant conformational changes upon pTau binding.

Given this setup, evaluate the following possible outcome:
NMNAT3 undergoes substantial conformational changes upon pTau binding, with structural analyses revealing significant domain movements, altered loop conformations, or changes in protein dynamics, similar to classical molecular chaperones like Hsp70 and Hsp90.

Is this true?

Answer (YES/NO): NO